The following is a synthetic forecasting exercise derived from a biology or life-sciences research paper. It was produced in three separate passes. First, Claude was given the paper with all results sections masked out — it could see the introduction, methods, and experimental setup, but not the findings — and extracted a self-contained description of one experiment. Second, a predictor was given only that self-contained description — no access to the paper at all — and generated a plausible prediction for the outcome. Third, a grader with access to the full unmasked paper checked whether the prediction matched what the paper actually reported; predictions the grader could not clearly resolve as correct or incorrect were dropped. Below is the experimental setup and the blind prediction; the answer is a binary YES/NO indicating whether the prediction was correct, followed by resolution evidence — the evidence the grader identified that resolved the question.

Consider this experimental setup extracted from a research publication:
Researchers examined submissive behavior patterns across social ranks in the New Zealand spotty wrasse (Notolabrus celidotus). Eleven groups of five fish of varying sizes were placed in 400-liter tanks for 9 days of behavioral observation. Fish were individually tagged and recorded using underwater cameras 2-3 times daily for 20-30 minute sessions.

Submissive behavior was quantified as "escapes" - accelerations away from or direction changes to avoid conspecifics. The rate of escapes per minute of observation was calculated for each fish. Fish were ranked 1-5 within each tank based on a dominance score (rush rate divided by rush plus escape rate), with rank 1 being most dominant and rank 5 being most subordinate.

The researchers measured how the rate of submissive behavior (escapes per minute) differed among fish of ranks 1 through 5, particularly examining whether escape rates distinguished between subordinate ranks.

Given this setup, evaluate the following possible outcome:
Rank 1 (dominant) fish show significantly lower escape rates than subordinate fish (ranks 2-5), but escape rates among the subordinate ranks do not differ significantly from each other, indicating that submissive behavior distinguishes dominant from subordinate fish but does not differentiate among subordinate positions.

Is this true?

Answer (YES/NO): NO